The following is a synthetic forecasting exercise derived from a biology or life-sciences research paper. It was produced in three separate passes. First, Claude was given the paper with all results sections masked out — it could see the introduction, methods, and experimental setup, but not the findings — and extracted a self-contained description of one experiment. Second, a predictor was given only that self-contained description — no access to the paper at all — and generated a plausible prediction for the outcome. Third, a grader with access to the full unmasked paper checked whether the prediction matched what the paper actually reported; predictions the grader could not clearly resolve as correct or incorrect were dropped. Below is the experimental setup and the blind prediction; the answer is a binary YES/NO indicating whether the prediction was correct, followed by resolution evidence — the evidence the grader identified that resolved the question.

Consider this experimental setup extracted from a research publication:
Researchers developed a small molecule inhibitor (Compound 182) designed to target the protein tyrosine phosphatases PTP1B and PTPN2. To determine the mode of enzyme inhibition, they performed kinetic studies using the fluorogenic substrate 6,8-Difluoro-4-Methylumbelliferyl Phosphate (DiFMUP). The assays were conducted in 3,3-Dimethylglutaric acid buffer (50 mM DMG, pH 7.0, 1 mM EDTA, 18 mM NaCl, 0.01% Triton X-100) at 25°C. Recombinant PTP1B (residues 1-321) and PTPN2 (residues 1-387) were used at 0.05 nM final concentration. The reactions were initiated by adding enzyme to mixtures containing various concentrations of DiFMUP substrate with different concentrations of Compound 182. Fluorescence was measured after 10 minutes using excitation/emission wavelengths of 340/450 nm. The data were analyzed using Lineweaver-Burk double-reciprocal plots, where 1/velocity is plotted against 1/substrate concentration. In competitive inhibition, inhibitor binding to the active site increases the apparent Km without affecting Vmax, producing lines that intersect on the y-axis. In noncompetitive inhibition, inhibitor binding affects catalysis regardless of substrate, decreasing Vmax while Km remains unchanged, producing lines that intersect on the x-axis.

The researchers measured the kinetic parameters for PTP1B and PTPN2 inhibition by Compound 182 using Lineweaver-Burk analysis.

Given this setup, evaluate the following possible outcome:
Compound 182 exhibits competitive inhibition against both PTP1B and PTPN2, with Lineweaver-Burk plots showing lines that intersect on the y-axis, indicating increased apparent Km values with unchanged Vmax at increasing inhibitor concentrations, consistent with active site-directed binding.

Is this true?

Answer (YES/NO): YES